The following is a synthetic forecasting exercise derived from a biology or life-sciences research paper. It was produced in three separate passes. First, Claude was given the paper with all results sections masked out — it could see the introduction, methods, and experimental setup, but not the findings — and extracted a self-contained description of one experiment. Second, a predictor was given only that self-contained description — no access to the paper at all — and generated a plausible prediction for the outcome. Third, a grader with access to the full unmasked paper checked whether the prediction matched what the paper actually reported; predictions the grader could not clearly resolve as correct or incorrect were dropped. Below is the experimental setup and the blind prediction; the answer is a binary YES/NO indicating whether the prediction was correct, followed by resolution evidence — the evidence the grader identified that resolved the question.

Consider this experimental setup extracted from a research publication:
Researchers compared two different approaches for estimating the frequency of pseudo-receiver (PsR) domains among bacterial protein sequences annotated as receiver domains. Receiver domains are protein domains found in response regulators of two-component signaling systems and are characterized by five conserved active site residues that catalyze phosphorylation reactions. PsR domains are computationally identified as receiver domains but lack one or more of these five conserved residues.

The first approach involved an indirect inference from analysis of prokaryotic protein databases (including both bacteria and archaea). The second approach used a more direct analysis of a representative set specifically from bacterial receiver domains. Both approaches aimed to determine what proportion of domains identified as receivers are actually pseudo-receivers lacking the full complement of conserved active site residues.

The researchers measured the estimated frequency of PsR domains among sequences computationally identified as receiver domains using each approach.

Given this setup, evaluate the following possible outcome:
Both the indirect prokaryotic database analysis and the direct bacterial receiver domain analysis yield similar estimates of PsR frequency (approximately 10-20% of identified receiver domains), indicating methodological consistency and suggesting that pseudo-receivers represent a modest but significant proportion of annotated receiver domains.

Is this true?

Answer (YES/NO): NO